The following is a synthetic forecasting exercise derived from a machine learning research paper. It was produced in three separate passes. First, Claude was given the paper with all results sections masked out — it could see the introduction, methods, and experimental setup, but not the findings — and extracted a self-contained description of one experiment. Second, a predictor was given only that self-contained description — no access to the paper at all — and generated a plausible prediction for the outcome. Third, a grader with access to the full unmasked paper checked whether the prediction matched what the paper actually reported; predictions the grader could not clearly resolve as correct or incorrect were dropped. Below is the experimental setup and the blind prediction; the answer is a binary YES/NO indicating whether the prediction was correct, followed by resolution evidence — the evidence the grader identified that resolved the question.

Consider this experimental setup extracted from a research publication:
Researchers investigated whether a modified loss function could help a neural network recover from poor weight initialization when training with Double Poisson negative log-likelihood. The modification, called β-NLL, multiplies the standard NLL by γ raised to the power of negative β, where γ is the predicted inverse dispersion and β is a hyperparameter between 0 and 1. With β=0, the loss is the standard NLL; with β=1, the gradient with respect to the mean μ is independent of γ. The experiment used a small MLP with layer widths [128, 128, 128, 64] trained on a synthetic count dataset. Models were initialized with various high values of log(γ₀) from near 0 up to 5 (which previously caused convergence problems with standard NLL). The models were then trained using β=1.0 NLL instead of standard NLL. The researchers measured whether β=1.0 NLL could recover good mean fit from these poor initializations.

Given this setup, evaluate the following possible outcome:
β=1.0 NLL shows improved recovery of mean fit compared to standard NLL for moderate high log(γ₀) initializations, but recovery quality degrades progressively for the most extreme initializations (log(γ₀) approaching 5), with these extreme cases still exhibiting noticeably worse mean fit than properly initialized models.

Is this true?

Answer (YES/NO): NO